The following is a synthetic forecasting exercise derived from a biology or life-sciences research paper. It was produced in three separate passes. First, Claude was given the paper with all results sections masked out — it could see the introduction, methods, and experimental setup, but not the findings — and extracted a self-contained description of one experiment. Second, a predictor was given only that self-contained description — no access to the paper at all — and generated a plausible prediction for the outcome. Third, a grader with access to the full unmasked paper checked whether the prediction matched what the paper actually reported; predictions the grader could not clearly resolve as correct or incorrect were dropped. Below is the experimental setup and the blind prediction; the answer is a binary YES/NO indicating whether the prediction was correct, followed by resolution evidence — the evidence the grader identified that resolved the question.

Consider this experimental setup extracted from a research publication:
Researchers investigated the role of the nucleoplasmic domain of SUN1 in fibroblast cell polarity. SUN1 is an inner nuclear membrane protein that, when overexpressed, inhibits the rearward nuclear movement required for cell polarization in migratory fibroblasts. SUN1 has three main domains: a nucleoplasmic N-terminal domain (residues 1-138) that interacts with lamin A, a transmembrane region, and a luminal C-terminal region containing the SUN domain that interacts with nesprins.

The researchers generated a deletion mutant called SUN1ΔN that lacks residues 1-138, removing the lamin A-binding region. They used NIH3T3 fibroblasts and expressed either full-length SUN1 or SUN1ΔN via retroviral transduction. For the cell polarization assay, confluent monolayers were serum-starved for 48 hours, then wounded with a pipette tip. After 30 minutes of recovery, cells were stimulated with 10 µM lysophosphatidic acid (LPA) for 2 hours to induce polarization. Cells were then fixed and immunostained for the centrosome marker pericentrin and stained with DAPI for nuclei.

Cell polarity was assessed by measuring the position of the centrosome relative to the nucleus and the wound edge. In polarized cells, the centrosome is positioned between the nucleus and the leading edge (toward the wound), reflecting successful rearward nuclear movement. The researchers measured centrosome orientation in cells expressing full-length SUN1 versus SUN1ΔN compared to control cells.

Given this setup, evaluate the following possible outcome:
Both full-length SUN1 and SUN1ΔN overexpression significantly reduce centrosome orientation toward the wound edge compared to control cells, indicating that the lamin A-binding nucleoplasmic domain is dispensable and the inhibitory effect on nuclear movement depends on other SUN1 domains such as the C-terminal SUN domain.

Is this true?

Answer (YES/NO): NO